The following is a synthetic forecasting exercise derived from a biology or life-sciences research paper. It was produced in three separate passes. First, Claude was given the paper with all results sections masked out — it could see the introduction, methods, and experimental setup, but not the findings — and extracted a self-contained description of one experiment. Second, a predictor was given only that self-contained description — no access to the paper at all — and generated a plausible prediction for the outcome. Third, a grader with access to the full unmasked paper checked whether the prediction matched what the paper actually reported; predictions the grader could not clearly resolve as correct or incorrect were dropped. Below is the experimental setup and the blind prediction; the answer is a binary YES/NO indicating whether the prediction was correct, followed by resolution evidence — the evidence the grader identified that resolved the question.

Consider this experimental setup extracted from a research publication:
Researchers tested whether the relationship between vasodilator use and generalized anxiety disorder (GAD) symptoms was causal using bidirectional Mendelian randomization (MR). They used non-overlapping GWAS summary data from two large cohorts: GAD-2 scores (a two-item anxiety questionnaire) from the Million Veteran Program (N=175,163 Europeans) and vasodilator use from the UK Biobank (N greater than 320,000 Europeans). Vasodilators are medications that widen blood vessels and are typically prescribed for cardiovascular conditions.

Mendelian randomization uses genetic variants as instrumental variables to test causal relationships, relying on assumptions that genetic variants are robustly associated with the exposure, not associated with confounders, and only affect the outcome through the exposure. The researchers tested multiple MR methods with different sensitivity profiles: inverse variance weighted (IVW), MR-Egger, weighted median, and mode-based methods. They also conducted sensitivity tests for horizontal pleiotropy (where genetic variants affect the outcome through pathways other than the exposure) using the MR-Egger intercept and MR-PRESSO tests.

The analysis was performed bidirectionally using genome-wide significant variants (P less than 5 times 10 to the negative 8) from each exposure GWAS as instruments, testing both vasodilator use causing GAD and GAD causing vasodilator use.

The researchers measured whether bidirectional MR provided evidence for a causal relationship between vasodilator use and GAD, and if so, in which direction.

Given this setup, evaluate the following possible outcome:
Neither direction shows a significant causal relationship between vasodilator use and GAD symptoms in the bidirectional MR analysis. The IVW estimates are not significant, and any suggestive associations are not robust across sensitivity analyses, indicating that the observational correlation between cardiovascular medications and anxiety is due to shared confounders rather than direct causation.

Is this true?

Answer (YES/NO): NO